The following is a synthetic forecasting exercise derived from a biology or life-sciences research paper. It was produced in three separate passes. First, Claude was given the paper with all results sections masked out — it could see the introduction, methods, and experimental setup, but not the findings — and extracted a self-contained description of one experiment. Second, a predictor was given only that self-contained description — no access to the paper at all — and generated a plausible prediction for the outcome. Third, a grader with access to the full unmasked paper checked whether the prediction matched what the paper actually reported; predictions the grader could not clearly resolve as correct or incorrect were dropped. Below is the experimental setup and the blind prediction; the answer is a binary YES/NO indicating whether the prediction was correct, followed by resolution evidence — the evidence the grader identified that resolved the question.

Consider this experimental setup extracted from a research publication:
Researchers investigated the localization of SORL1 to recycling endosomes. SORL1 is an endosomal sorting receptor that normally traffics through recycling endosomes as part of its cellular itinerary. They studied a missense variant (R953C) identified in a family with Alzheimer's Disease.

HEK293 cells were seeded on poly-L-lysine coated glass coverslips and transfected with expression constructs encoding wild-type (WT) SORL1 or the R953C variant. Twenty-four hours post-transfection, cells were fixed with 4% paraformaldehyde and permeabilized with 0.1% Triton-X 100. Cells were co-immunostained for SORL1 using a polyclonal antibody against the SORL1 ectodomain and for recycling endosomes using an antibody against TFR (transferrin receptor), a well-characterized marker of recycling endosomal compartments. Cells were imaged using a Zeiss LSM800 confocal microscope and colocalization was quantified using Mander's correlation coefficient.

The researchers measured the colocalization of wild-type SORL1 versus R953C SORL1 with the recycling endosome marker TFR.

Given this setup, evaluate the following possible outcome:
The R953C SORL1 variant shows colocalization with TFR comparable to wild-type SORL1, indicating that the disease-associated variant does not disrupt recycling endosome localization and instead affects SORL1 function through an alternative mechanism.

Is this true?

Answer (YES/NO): NO